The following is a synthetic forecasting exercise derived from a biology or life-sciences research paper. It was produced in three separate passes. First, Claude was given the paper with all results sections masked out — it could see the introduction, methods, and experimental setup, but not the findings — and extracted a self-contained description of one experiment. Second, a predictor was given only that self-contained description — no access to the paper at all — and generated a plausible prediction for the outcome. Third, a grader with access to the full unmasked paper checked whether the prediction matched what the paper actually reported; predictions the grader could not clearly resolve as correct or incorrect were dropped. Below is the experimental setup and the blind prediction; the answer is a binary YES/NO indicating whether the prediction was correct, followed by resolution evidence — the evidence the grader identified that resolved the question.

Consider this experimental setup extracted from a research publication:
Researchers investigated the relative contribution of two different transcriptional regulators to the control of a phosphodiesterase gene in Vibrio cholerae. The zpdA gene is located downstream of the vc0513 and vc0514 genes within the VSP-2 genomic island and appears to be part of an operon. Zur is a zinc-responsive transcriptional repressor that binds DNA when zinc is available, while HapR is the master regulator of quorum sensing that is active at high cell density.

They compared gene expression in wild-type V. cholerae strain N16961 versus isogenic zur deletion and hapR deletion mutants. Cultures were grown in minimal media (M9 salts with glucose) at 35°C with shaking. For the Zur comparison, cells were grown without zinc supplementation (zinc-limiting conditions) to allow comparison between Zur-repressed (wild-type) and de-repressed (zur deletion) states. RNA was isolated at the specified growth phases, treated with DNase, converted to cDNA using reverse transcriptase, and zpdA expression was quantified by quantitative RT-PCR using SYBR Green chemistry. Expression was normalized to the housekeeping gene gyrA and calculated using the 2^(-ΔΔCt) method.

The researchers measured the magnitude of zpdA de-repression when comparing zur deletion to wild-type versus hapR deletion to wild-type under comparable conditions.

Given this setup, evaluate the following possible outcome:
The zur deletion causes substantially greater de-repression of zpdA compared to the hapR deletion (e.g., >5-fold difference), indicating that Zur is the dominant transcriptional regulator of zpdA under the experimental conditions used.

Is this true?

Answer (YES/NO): YES